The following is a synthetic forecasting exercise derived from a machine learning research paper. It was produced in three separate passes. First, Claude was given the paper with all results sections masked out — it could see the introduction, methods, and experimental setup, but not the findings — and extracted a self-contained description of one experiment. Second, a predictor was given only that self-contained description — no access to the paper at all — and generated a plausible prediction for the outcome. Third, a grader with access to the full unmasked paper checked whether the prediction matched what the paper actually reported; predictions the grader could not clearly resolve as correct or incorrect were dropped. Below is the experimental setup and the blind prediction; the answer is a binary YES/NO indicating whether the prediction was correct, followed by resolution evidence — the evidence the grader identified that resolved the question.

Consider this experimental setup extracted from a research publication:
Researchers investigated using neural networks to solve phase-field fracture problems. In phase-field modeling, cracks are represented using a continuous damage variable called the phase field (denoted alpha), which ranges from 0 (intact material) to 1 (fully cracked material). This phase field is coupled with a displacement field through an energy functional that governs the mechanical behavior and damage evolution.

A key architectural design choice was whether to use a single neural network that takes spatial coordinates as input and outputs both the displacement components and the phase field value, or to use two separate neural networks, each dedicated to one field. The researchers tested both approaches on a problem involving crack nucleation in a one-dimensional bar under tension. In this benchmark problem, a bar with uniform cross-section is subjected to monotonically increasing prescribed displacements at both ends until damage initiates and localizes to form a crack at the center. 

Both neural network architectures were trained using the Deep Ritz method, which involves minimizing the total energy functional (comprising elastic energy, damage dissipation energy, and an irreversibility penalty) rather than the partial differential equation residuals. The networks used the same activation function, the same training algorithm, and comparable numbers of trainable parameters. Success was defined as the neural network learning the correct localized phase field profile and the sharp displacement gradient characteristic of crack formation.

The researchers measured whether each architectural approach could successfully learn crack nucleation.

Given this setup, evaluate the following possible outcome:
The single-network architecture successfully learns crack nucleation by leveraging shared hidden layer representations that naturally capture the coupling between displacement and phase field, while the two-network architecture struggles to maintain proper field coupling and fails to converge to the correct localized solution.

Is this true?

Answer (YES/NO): YES